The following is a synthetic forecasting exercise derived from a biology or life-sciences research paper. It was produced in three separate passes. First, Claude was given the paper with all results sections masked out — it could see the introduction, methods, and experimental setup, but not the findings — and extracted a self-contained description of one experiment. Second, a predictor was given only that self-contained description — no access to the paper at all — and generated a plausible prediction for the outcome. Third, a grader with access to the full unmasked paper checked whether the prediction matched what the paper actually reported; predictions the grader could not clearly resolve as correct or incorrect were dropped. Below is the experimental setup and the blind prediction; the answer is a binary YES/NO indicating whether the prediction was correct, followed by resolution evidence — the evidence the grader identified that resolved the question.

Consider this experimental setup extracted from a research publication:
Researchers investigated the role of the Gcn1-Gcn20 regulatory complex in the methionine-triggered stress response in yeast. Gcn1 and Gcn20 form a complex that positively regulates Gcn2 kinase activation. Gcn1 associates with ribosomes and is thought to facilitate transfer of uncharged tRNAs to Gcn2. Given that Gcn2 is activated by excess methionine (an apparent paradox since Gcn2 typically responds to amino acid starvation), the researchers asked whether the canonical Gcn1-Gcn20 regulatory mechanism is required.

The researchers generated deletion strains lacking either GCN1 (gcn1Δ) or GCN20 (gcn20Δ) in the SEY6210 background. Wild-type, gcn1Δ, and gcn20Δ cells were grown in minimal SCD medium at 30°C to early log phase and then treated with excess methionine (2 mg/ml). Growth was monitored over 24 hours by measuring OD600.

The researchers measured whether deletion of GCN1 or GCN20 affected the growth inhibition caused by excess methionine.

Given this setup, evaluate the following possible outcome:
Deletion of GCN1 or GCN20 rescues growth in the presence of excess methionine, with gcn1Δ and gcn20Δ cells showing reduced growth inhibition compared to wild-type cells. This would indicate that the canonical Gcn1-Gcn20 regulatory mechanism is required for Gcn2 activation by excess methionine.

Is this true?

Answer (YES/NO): YES